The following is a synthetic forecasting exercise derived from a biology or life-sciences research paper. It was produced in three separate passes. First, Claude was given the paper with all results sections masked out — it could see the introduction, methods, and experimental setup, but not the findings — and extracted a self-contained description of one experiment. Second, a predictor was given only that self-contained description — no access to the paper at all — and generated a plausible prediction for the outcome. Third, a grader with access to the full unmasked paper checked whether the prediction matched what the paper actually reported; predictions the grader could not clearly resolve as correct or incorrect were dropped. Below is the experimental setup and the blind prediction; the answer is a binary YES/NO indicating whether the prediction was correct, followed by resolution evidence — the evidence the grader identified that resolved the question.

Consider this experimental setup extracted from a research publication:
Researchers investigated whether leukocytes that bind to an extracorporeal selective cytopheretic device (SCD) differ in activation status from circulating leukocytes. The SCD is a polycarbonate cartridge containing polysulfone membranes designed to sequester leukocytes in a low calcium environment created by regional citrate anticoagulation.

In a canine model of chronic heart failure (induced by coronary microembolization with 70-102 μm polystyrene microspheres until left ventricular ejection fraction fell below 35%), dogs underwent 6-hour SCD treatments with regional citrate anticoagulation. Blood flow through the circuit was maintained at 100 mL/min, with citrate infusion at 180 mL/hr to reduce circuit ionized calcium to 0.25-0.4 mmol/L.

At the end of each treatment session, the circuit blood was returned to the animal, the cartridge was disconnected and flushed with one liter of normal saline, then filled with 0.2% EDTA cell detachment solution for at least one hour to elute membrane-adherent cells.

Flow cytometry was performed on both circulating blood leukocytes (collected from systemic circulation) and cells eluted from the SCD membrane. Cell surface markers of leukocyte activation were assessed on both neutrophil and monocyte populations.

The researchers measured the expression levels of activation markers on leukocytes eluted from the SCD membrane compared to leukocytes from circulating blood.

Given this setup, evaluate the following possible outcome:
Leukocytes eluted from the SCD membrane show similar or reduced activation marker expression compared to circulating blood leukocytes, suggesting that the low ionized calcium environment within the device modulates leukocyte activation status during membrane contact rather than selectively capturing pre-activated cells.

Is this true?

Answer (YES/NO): NO